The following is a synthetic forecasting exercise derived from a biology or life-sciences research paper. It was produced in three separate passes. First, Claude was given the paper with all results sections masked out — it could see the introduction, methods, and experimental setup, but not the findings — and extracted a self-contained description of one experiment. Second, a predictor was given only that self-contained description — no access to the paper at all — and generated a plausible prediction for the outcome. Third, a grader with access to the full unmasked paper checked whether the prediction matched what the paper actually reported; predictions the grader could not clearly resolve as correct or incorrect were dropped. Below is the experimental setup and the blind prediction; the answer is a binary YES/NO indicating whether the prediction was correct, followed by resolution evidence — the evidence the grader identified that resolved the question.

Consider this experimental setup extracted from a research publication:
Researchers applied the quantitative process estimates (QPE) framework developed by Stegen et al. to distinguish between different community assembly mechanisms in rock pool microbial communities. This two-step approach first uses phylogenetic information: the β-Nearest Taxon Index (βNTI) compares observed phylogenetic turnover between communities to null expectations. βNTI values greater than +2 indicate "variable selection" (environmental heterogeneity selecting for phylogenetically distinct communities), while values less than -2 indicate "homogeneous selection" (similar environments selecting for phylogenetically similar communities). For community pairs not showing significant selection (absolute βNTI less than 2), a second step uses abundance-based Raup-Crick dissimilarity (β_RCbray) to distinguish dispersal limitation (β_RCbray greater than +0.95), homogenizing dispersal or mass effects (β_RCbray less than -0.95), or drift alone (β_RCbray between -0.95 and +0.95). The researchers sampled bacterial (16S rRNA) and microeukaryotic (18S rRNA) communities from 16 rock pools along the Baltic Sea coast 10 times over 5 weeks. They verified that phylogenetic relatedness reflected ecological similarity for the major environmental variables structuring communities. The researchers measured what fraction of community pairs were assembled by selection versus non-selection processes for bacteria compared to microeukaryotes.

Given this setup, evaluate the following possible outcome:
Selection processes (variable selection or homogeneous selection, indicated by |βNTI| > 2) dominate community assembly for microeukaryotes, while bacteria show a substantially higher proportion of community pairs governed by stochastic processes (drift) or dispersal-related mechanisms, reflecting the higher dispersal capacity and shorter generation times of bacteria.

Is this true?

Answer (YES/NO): NO